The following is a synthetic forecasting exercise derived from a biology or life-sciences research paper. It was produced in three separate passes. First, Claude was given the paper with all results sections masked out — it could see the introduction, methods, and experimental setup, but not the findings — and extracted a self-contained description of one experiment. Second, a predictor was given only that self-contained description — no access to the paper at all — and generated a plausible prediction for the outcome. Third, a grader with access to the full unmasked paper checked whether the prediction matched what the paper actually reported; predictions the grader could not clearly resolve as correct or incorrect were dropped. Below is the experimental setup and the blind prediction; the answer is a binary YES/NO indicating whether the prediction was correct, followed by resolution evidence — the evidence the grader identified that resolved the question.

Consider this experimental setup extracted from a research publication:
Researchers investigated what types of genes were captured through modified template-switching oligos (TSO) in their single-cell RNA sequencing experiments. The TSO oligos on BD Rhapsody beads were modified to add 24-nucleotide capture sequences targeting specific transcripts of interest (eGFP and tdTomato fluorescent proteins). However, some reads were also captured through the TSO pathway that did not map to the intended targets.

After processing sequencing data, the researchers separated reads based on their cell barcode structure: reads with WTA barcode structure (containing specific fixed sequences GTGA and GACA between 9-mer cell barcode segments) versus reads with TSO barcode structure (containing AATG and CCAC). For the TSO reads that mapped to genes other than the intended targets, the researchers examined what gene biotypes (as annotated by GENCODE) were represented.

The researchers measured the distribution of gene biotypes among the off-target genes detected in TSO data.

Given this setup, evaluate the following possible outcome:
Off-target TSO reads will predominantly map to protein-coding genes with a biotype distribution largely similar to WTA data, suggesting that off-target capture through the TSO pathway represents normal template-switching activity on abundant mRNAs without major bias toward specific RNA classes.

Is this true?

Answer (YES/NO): NO